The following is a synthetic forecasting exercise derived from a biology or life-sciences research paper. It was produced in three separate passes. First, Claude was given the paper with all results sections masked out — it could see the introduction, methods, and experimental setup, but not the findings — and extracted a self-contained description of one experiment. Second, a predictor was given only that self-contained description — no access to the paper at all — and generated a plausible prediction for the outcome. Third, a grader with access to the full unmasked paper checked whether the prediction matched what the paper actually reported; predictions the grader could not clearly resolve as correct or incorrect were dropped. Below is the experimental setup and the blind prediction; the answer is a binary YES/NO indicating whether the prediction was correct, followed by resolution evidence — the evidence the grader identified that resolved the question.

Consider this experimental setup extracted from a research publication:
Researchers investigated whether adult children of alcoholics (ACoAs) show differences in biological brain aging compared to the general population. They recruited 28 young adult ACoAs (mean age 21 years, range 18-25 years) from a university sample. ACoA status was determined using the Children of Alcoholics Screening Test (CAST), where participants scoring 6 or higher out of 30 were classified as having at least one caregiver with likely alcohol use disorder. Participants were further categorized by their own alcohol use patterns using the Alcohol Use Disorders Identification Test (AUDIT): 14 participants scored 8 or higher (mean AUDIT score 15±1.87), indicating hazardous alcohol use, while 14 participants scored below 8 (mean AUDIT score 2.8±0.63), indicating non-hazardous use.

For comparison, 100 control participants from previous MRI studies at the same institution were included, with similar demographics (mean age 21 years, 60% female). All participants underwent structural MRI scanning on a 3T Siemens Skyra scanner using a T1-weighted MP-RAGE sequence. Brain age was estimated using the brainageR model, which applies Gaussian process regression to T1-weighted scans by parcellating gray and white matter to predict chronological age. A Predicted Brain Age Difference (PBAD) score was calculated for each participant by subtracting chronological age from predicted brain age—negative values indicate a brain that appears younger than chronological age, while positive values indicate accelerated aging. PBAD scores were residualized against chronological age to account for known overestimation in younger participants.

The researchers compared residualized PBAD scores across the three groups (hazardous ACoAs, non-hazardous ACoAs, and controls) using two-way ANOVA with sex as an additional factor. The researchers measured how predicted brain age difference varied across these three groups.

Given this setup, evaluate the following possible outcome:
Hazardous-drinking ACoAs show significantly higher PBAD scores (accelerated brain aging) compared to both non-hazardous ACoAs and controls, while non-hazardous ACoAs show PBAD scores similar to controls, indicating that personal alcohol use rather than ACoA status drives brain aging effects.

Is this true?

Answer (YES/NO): NO